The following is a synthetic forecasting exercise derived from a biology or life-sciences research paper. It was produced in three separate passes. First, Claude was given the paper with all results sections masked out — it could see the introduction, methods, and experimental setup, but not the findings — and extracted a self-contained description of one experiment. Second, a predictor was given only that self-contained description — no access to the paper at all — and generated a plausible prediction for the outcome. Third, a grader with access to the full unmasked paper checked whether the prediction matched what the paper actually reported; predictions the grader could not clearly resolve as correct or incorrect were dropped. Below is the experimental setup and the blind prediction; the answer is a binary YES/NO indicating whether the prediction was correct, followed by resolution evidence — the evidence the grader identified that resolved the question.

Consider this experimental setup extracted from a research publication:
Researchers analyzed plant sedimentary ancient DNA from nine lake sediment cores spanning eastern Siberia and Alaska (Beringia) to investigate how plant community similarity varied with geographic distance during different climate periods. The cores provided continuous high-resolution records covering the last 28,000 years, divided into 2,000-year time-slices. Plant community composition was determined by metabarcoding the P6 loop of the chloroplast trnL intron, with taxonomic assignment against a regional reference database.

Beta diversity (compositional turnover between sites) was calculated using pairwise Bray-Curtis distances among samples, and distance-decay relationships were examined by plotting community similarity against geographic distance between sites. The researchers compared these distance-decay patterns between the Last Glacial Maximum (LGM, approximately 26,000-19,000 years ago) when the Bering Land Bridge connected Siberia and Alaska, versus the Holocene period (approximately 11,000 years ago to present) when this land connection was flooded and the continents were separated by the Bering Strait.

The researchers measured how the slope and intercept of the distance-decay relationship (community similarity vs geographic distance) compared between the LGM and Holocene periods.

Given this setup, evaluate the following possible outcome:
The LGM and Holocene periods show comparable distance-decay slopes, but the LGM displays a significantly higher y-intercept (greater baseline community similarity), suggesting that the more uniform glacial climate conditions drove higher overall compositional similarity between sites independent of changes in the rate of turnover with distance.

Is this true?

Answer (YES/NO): NO